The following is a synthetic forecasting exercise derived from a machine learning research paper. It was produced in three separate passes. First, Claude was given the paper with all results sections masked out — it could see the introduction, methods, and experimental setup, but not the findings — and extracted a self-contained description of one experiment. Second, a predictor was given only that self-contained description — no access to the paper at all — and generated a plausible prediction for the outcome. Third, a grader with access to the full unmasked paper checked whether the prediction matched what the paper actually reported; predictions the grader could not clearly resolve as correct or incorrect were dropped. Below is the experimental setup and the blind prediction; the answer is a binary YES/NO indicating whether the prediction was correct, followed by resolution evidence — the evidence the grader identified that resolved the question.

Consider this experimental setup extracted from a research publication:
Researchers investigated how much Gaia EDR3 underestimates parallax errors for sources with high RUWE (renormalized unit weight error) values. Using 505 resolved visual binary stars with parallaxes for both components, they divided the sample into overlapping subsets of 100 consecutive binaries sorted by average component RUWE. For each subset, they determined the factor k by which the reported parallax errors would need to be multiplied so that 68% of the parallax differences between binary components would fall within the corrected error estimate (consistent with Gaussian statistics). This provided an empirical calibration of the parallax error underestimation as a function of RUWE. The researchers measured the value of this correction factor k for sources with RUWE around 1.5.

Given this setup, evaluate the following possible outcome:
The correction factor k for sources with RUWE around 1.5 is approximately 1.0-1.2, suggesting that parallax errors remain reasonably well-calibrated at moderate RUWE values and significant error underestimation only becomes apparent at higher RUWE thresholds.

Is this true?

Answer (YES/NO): NO